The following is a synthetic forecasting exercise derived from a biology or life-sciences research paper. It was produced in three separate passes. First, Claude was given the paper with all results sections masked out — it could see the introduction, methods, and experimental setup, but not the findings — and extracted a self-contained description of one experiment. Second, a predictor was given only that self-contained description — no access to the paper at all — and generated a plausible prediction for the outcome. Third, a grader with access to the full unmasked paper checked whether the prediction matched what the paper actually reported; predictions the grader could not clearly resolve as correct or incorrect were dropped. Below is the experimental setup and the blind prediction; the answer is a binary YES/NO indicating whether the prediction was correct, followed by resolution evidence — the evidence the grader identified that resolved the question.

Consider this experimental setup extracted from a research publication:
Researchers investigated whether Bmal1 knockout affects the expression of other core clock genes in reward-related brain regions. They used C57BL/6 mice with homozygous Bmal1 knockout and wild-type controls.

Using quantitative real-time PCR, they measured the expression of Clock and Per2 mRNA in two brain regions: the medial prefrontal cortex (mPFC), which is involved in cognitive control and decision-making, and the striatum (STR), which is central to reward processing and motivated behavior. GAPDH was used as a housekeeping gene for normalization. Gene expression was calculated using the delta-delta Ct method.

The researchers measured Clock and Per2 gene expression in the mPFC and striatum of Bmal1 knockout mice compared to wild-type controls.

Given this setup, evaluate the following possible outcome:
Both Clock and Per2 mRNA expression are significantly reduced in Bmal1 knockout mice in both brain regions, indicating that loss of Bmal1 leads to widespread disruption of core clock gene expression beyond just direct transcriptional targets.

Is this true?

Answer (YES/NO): NO